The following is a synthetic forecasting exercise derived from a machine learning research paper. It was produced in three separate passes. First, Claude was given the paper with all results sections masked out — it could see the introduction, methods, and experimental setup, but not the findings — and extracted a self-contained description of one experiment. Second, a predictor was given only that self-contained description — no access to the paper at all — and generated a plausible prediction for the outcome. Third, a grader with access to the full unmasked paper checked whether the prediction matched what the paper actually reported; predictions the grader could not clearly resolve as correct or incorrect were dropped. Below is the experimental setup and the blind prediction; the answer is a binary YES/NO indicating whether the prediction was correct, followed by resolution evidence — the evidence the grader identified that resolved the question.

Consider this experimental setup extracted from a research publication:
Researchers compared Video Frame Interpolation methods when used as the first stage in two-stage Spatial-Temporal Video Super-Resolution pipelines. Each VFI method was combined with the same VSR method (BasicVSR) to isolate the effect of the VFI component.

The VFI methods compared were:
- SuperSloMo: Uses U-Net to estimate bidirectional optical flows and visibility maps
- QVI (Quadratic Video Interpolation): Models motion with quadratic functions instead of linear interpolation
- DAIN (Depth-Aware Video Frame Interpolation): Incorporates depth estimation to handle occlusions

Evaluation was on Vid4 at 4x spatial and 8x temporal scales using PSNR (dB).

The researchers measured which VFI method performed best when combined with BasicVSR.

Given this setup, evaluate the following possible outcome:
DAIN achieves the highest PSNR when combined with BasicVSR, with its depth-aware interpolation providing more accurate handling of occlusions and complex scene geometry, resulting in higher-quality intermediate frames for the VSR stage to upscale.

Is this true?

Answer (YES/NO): YES